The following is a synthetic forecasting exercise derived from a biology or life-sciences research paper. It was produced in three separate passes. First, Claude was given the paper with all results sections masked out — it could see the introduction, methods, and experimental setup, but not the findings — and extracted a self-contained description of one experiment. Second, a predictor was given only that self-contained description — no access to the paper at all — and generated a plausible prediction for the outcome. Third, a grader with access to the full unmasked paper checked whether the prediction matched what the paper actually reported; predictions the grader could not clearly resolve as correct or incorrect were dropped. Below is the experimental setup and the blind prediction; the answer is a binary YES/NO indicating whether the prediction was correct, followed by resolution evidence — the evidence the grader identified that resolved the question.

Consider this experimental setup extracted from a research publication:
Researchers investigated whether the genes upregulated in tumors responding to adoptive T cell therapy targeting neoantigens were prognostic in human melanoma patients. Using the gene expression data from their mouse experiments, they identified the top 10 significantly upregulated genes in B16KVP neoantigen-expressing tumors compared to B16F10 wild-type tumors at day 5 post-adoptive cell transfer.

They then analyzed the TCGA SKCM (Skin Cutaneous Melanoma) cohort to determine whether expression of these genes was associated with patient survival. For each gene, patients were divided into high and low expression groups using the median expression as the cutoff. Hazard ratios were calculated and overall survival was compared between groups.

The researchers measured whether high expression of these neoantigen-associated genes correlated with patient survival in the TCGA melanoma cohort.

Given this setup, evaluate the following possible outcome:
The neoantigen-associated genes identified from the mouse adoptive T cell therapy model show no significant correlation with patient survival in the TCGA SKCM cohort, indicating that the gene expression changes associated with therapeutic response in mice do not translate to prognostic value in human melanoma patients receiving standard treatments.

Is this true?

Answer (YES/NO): NO